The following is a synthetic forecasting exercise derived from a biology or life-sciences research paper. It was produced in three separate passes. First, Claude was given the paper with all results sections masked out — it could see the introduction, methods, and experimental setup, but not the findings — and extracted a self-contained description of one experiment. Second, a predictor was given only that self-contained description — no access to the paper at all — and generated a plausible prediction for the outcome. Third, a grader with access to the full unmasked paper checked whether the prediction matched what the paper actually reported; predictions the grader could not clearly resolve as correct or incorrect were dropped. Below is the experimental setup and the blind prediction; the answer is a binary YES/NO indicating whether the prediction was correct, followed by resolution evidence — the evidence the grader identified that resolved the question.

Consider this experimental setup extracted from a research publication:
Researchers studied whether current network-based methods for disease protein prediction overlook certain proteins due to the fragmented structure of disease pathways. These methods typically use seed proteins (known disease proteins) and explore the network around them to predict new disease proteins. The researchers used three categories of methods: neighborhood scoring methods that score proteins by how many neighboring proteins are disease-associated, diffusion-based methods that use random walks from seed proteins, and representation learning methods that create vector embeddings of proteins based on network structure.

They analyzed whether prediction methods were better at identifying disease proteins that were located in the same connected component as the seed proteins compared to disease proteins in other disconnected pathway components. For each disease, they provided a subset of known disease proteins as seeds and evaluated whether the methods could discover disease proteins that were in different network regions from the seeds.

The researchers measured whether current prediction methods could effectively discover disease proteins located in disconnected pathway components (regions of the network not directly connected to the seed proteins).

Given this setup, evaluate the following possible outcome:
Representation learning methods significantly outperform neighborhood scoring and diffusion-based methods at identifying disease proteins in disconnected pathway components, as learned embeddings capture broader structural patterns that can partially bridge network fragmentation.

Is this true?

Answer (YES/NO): NO